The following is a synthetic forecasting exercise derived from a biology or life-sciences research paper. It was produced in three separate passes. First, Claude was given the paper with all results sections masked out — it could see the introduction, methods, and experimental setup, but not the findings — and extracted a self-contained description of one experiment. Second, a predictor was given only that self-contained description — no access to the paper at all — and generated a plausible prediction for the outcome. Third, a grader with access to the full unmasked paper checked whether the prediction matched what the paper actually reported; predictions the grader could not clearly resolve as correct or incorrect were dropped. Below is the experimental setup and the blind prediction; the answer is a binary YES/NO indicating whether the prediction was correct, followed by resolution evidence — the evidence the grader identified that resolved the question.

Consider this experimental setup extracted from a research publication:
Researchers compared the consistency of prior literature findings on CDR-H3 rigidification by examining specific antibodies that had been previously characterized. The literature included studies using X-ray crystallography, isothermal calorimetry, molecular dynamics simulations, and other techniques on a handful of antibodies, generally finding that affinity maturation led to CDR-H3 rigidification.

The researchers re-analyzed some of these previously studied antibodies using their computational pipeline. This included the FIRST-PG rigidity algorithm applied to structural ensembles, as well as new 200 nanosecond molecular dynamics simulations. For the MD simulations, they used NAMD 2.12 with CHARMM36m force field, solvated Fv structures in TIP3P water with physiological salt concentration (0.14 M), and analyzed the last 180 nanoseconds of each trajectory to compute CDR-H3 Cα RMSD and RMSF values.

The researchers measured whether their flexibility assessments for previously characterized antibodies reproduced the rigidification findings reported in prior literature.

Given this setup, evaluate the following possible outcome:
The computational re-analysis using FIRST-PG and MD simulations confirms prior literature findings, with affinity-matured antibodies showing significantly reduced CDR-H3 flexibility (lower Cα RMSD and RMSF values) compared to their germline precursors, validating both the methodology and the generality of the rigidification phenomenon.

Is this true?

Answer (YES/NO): NO